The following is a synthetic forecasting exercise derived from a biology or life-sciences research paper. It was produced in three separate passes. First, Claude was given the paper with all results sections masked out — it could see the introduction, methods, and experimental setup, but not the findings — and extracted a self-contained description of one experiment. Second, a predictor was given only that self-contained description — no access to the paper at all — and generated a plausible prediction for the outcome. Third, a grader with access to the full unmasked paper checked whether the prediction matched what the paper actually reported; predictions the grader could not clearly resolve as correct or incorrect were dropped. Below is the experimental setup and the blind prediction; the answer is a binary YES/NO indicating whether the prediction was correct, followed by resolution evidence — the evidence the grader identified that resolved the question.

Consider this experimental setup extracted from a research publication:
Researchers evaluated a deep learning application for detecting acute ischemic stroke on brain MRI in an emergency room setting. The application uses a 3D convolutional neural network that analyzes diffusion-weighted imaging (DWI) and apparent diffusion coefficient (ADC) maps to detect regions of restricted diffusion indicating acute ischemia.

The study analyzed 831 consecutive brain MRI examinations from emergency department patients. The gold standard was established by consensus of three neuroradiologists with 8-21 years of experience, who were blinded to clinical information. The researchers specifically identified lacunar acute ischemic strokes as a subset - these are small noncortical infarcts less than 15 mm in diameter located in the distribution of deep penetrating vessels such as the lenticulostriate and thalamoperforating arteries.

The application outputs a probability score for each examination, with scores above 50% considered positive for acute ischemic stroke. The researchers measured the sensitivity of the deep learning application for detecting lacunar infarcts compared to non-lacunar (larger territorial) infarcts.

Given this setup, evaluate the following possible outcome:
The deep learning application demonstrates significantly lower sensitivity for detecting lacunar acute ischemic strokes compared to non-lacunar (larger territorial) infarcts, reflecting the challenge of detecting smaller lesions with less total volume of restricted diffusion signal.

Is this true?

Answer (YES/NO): YES